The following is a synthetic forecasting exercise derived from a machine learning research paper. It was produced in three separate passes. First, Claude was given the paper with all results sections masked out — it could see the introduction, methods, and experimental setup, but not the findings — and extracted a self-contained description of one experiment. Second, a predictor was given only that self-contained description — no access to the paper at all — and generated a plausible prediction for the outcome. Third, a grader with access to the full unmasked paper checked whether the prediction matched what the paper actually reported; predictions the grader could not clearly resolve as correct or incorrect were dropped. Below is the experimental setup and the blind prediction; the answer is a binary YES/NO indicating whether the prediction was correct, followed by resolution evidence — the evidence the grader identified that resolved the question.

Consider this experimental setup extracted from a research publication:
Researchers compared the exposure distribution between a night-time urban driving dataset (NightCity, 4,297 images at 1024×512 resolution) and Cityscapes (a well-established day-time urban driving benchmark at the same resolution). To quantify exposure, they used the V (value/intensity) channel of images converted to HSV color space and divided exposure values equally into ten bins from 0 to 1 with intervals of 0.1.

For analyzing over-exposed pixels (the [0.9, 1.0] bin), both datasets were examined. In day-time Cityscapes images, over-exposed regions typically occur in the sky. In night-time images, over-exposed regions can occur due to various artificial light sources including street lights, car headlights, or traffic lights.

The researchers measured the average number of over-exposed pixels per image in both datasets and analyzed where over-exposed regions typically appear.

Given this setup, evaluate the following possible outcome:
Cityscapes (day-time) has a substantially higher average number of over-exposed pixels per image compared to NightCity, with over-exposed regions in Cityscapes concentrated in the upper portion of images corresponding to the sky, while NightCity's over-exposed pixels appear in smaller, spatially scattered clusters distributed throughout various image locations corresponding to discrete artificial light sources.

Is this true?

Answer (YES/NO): NO